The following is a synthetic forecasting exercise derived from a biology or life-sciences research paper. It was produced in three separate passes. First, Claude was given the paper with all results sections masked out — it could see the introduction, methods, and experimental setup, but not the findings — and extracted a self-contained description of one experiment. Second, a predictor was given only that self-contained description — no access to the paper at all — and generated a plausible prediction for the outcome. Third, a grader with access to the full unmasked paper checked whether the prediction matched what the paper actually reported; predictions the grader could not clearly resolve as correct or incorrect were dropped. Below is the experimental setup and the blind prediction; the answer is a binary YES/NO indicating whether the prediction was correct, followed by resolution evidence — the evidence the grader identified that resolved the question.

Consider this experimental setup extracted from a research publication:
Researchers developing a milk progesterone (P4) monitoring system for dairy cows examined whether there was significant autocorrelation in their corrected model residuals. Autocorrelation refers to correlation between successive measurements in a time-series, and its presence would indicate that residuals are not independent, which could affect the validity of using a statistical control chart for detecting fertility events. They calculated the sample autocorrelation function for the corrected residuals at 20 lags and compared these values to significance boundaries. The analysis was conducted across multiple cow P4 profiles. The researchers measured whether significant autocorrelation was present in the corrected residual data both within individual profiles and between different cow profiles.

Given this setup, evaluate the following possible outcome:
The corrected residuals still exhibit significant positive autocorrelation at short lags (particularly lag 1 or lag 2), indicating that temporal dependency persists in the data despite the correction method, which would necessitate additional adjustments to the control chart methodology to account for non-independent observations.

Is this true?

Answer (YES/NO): NO